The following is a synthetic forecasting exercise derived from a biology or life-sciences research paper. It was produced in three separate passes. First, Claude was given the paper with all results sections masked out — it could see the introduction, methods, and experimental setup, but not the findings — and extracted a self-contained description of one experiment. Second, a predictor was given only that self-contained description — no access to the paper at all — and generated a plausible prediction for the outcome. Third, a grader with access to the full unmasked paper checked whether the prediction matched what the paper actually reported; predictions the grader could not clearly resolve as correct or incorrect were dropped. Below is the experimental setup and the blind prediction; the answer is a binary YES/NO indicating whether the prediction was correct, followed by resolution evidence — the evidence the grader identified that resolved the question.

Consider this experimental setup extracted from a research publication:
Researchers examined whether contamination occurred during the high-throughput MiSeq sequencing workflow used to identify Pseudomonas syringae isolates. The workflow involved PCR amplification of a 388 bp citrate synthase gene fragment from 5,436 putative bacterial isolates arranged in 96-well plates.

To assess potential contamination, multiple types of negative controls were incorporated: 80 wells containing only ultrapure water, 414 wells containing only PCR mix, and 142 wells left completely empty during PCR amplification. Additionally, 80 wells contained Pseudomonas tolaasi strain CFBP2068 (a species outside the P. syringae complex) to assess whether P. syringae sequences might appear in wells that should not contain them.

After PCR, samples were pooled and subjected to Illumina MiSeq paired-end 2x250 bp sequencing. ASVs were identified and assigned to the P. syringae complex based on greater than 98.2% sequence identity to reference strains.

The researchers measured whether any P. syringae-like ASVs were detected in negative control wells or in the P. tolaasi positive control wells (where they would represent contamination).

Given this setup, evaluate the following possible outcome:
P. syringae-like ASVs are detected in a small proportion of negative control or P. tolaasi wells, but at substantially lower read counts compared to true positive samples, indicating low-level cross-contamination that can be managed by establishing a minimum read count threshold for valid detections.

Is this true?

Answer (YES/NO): YES